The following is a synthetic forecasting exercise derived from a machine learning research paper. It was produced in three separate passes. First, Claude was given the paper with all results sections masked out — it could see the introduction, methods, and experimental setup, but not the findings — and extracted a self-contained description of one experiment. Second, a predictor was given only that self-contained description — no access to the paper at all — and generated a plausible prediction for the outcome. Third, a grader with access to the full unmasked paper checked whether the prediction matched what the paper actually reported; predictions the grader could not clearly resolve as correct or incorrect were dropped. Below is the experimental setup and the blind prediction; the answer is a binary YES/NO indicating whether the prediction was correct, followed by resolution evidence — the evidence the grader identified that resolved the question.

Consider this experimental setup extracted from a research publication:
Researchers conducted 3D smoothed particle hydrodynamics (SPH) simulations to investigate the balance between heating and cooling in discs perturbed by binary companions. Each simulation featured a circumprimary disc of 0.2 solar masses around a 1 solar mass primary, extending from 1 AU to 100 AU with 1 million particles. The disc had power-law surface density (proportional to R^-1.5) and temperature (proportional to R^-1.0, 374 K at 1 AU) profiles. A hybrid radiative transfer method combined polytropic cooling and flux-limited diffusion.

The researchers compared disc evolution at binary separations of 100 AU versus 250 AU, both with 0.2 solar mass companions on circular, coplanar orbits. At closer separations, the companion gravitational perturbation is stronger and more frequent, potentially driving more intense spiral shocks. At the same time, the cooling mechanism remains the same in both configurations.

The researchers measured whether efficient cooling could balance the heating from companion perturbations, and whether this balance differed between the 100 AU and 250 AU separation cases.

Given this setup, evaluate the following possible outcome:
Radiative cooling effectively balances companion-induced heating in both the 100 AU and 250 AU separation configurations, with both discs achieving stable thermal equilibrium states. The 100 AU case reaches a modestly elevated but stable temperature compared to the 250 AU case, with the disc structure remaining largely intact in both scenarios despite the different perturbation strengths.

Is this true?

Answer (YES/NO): NO